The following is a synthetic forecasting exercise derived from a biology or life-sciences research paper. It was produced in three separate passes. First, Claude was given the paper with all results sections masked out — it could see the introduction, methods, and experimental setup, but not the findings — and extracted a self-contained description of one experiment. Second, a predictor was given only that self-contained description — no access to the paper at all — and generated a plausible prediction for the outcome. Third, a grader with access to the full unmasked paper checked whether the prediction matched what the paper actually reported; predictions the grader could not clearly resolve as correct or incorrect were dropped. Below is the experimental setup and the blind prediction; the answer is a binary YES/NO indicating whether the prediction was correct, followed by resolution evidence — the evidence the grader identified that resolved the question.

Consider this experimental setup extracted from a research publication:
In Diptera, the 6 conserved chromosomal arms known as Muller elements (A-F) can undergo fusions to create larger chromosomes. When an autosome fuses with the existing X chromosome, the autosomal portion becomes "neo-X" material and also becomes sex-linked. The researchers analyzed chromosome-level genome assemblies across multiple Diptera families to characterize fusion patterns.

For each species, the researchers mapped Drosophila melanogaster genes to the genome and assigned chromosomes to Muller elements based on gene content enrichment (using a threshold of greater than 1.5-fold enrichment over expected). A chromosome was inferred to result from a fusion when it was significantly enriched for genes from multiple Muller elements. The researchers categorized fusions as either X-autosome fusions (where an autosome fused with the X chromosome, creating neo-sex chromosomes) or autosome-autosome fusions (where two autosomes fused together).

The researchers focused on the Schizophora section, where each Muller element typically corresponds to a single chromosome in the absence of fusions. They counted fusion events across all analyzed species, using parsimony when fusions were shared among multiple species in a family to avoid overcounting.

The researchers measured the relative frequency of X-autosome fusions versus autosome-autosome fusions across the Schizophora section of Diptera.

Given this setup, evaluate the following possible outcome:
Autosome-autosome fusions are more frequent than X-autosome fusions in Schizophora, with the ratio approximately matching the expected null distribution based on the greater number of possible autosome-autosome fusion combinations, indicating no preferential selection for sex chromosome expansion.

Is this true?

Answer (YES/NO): YES